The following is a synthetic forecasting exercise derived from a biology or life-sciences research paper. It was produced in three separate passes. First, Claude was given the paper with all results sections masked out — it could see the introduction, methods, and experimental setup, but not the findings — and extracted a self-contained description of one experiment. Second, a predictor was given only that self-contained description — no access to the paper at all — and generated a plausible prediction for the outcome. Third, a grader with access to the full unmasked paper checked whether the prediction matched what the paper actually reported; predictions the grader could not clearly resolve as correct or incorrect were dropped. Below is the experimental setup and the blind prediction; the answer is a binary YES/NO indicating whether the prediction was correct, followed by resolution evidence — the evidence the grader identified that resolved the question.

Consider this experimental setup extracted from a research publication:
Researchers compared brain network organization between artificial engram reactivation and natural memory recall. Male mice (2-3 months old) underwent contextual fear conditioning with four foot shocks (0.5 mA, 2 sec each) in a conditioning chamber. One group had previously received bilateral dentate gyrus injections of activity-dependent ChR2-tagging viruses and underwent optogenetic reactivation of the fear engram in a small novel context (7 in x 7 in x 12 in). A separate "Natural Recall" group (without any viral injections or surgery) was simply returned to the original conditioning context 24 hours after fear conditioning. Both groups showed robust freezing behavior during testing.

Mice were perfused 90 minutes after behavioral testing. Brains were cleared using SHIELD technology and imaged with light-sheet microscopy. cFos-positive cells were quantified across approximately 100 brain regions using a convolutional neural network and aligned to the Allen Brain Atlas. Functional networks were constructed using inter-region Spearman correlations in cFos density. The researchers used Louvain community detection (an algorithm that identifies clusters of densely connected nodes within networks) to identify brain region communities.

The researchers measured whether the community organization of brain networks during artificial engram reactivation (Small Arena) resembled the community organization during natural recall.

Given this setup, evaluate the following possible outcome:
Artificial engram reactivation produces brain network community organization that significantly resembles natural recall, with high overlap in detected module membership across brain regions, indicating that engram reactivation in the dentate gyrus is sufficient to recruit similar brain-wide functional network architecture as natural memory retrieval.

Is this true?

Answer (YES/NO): NO